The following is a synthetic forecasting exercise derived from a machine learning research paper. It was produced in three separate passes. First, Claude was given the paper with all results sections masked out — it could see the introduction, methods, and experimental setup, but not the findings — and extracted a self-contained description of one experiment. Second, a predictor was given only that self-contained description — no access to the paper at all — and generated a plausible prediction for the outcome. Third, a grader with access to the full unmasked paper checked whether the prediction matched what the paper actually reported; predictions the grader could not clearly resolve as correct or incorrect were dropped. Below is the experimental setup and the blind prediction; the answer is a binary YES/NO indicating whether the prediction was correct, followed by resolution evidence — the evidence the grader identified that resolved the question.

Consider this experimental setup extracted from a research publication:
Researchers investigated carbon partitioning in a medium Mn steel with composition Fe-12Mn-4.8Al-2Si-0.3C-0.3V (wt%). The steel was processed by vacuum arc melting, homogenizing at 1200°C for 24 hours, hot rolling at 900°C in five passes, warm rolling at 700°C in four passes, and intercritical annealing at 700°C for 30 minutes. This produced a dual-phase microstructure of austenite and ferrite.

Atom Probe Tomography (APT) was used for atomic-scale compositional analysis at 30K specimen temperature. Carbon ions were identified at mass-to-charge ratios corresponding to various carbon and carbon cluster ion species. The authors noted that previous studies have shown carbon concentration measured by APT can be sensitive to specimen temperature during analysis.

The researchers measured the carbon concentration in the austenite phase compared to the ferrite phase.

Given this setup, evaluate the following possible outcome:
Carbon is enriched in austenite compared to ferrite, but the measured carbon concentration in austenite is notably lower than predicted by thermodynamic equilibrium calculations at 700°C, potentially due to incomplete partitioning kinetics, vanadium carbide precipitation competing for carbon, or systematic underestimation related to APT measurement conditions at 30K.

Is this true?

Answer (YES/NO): YES